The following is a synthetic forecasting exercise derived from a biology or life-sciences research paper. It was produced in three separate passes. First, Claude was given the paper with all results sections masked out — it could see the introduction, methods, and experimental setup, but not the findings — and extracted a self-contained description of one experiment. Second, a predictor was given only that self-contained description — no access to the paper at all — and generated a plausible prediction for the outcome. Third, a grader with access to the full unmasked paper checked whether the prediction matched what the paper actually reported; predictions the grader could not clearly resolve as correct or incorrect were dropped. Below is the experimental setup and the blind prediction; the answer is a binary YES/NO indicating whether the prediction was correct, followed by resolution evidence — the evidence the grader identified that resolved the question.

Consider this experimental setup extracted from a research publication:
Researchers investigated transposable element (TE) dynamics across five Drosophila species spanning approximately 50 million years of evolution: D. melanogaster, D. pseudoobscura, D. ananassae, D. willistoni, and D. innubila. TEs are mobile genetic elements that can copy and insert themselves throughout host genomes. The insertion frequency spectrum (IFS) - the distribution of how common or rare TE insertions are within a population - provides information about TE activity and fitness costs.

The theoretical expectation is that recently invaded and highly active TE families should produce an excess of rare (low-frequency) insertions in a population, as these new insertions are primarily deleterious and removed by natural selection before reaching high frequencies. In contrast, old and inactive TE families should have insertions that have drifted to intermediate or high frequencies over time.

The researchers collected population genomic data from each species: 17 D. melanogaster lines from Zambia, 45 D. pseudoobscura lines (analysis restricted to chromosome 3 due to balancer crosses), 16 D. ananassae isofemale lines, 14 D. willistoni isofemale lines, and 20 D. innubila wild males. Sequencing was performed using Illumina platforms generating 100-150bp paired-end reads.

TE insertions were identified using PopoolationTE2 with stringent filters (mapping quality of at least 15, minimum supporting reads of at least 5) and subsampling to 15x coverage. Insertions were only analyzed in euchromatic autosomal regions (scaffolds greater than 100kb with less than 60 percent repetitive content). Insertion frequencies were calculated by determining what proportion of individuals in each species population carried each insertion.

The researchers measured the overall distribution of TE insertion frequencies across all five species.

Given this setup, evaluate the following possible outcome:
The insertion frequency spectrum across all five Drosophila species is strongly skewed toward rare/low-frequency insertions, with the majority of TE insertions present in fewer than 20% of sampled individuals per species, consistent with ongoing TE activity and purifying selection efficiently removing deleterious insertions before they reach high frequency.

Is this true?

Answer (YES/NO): YES